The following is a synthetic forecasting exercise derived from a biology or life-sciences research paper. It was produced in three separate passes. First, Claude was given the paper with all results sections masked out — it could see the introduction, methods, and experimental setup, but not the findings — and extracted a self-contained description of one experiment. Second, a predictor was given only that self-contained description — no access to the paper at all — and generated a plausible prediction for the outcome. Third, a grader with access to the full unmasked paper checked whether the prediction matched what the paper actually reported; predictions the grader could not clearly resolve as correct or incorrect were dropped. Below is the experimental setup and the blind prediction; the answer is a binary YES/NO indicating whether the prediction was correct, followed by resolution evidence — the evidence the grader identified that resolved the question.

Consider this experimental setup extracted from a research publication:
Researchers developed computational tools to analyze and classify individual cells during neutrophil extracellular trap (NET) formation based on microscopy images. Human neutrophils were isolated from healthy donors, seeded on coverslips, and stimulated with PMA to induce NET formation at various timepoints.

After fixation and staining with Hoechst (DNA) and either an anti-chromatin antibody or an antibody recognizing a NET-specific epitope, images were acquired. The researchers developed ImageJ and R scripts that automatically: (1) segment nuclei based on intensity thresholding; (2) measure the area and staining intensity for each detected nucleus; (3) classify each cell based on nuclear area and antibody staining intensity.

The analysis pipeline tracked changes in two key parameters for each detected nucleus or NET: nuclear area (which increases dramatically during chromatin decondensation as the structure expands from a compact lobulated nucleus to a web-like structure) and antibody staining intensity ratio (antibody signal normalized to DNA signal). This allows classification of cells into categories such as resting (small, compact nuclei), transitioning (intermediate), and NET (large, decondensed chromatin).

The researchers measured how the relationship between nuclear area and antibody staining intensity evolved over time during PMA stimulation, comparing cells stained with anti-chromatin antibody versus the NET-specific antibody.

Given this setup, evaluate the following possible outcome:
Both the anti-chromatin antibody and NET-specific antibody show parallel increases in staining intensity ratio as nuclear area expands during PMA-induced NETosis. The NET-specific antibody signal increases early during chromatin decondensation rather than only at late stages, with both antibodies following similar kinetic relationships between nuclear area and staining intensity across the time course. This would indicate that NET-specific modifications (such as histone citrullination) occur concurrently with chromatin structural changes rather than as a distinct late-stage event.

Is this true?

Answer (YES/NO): NO